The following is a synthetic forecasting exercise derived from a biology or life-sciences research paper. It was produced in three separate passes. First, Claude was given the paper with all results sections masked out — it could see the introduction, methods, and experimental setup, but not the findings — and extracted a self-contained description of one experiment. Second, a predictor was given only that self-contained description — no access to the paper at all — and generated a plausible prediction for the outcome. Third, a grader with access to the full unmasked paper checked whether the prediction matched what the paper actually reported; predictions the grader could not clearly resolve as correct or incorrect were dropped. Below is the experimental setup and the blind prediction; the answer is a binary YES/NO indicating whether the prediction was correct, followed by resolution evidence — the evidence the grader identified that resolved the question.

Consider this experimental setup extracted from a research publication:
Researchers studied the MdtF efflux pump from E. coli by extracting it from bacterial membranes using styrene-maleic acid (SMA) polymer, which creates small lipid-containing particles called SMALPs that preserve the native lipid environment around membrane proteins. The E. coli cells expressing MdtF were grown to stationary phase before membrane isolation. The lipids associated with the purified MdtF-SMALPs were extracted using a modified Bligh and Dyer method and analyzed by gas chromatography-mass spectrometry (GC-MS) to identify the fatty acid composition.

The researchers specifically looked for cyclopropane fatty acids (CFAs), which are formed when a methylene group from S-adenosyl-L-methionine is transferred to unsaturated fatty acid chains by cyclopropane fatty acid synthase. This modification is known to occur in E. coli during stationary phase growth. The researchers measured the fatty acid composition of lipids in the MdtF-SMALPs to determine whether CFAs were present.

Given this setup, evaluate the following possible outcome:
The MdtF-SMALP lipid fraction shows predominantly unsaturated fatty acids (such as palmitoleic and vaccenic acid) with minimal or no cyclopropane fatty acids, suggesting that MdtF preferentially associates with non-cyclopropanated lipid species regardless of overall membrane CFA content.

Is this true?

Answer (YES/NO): NO